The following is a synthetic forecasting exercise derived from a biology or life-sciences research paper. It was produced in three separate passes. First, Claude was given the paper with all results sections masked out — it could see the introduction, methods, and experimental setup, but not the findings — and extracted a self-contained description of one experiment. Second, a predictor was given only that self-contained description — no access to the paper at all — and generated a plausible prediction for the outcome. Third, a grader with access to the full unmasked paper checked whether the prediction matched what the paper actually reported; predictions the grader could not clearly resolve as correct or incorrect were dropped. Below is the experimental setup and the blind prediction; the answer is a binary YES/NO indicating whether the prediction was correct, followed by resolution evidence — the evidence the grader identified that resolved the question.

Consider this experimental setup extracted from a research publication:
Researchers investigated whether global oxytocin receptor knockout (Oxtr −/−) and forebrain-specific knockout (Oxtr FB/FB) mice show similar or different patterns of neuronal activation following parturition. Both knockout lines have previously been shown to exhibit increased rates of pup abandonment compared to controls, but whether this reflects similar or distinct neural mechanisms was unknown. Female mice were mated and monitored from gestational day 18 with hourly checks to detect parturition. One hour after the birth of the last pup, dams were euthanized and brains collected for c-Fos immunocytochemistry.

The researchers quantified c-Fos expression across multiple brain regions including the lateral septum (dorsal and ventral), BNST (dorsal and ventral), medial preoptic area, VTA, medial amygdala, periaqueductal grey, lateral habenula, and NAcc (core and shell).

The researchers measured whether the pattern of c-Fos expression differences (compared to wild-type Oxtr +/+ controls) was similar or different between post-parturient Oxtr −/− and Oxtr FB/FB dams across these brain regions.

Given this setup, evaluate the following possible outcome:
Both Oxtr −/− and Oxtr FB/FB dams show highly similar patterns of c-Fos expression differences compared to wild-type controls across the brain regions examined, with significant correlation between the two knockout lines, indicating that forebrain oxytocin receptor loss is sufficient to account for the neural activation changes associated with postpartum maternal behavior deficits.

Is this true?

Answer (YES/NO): NO